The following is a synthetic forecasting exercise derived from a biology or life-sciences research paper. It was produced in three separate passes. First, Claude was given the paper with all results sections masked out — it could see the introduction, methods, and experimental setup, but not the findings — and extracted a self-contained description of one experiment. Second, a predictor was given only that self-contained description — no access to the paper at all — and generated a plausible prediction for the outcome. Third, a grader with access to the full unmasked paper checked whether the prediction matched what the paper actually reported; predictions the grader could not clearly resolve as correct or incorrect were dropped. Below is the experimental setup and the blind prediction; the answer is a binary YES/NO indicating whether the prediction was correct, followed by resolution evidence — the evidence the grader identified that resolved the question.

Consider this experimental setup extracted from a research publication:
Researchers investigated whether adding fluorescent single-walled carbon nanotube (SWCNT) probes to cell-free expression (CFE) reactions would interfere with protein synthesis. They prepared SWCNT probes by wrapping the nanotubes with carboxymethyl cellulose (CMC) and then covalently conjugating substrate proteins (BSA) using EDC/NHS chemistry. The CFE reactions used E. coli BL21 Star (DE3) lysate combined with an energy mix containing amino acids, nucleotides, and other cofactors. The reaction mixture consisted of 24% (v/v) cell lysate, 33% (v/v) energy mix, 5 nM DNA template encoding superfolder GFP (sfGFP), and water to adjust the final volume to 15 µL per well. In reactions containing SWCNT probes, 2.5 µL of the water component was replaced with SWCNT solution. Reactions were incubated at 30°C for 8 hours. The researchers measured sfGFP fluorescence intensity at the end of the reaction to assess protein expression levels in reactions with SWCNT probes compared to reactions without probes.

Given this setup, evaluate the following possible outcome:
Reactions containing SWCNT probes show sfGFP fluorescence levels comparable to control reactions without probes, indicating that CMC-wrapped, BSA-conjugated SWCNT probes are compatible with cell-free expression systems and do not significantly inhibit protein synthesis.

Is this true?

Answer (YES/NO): YES